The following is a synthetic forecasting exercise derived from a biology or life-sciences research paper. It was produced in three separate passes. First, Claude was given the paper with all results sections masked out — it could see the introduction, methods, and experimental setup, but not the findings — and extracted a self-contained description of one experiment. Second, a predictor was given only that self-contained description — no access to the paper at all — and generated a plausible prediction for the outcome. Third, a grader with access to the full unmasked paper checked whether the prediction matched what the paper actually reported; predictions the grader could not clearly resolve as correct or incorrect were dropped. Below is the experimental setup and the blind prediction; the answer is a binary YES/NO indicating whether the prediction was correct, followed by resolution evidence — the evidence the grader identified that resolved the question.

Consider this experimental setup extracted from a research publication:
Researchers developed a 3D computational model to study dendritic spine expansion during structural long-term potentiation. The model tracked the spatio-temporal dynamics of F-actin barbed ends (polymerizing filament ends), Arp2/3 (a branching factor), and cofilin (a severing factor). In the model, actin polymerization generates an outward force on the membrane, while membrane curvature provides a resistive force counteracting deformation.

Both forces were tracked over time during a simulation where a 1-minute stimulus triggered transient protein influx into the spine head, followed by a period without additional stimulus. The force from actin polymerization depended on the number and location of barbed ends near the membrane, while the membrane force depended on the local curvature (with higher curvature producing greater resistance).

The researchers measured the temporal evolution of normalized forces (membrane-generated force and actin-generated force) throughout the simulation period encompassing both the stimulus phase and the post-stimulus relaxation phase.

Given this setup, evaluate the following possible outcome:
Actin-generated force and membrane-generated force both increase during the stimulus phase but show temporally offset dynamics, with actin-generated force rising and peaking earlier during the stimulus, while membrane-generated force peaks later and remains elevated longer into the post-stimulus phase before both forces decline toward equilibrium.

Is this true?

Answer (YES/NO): NO